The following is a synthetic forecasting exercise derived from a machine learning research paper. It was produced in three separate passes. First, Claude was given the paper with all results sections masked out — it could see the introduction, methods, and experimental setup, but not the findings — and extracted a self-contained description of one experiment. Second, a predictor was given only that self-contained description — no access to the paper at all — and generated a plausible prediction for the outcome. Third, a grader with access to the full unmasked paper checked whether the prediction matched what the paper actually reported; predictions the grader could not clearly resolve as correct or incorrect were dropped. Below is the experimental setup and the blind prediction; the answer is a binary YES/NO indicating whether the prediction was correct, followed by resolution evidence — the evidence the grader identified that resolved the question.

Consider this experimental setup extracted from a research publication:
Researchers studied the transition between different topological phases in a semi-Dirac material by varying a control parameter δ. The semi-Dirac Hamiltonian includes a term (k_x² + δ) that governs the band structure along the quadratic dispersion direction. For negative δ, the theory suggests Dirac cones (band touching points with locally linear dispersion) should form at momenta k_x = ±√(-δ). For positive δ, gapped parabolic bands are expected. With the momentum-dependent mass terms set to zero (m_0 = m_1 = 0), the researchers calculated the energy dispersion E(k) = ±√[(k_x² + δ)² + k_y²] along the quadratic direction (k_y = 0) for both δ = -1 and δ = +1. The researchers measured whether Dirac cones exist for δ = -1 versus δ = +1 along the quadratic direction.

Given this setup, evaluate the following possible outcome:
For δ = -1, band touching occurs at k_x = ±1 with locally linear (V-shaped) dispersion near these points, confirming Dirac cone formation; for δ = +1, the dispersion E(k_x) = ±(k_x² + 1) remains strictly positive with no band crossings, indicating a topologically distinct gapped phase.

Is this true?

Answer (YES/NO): NO